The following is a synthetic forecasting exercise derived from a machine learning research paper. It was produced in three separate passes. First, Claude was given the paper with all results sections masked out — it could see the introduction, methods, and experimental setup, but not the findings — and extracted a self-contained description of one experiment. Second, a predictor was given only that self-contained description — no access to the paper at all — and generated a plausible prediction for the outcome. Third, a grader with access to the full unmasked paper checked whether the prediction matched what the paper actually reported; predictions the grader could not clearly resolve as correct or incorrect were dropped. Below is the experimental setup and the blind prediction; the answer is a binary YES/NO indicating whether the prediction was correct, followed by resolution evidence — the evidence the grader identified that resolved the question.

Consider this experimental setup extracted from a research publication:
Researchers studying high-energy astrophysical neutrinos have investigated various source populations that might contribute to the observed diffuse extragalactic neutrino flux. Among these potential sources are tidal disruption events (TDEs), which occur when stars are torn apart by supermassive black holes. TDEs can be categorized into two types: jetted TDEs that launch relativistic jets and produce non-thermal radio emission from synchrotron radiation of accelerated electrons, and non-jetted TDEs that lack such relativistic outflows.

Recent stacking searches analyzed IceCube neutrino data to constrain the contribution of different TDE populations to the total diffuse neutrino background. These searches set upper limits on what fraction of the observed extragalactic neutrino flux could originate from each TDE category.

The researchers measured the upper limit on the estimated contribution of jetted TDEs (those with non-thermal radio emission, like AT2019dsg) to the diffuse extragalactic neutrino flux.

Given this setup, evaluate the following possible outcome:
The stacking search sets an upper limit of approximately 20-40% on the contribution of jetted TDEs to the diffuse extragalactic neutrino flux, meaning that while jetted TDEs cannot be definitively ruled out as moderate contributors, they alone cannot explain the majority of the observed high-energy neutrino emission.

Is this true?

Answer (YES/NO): NO